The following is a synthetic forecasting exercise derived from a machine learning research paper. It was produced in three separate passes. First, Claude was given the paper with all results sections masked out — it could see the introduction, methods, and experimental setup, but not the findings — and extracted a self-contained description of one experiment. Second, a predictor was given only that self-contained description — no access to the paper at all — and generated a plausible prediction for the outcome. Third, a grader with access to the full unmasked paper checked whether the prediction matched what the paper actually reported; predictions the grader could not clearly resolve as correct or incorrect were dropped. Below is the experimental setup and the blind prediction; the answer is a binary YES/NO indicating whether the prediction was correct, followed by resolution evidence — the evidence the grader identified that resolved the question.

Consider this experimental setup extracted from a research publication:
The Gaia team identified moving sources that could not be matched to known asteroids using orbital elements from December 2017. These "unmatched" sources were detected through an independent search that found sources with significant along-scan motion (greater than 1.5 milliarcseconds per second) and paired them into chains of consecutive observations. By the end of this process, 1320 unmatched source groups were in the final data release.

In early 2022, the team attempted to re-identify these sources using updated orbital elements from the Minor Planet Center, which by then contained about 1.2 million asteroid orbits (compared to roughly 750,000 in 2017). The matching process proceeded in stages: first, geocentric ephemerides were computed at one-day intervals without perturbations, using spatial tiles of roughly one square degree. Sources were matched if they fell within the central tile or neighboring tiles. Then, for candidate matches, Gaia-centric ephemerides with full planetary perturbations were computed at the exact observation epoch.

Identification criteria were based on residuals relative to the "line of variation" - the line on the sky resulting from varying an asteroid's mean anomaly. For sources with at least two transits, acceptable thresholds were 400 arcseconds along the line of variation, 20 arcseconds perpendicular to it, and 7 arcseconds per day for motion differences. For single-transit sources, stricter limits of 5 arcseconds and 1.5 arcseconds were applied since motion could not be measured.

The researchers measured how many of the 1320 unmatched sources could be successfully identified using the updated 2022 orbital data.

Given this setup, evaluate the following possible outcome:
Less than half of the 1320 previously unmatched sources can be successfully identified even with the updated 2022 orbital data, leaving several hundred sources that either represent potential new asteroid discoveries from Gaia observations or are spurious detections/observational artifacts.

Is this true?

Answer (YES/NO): NO